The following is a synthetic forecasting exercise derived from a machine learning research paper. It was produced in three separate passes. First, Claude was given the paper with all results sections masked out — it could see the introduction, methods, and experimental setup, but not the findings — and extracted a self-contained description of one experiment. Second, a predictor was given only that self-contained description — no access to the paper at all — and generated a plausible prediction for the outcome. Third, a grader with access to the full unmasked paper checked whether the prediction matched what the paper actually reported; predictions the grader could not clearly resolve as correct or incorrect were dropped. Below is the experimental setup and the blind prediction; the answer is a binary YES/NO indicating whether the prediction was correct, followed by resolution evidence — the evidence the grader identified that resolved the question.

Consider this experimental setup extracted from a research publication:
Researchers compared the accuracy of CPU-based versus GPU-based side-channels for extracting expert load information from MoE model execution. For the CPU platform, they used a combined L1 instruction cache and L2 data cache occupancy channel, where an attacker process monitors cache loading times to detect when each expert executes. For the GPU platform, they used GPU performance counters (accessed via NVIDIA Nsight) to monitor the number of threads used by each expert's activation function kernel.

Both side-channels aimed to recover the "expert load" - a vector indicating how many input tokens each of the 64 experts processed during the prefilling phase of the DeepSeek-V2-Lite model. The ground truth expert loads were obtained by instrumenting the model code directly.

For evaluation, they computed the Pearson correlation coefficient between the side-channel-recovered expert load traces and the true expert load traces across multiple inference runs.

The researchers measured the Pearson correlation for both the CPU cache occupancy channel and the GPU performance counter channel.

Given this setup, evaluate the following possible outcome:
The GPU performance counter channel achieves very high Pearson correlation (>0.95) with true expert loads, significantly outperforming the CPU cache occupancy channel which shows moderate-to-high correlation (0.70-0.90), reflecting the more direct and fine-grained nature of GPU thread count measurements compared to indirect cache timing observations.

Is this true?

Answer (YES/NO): NO